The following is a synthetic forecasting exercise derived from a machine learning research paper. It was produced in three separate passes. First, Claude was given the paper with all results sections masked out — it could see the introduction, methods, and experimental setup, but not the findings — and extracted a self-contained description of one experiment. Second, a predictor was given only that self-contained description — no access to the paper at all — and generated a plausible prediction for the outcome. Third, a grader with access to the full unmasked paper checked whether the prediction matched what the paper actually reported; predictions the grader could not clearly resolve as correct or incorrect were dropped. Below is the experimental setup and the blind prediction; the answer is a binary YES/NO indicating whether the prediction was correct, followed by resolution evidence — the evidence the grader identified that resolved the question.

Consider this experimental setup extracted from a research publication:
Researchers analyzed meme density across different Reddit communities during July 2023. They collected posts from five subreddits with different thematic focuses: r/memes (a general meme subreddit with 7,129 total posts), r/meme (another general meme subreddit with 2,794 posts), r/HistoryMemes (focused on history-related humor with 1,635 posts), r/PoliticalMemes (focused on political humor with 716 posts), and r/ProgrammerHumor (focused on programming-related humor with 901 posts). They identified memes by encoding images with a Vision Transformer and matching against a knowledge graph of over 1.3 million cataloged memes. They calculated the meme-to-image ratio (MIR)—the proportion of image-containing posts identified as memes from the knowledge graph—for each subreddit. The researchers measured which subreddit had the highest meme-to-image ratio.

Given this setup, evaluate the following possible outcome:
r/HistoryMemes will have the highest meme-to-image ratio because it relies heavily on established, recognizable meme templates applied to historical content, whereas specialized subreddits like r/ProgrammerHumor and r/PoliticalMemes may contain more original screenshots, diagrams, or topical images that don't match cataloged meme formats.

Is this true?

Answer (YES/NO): NO